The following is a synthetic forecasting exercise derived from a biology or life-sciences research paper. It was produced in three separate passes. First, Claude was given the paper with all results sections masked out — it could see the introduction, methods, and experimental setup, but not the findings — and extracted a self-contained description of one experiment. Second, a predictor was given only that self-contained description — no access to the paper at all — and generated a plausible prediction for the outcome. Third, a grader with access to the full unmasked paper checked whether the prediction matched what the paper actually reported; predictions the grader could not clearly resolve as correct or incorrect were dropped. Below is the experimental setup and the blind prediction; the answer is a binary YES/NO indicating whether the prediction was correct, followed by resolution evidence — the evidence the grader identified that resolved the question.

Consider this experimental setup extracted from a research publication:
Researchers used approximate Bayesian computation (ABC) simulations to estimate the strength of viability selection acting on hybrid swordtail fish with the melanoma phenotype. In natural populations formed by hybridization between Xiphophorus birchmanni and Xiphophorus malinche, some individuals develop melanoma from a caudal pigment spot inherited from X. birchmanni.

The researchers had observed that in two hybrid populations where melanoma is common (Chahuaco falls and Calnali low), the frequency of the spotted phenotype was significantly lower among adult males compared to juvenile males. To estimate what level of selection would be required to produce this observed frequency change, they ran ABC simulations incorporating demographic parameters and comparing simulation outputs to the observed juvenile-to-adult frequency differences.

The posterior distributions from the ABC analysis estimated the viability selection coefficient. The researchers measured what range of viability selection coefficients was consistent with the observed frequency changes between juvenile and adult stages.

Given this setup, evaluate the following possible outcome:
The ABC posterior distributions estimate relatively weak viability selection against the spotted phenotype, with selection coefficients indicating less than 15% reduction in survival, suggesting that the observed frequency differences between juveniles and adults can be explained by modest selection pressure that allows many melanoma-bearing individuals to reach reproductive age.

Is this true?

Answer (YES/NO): NO